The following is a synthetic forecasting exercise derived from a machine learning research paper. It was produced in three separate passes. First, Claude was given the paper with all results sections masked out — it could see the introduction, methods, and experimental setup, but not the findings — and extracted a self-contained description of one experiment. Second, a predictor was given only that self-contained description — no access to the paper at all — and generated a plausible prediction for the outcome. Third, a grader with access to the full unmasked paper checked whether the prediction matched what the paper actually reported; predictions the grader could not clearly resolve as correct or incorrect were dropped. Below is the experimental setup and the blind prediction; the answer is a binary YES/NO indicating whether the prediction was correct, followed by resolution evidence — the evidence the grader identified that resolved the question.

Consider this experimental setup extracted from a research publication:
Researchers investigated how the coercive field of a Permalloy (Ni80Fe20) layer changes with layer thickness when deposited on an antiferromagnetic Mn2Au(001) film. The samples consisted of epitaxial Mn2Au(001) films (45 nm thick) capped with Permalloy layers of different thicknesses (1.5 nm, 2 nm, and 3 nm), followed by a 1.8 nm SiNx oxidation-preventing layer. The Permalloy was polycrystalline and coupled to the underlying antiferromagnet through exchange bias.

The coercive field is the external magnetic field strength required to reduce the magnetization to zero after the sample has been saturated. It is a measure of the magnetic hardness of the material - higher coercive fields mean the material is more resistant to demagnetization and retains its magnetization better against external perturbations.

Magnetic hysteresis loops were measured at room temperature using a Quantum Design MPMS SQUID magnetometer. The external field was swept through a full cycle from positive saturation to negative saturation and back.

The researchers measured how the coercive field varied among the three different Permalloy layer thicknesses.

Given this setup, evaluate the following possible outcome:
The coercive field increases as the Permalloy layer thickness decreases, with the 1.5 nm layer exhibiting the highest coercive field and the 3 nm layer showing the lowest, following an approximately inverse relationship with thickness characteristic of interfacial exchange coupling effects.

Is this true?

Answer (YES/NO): NO